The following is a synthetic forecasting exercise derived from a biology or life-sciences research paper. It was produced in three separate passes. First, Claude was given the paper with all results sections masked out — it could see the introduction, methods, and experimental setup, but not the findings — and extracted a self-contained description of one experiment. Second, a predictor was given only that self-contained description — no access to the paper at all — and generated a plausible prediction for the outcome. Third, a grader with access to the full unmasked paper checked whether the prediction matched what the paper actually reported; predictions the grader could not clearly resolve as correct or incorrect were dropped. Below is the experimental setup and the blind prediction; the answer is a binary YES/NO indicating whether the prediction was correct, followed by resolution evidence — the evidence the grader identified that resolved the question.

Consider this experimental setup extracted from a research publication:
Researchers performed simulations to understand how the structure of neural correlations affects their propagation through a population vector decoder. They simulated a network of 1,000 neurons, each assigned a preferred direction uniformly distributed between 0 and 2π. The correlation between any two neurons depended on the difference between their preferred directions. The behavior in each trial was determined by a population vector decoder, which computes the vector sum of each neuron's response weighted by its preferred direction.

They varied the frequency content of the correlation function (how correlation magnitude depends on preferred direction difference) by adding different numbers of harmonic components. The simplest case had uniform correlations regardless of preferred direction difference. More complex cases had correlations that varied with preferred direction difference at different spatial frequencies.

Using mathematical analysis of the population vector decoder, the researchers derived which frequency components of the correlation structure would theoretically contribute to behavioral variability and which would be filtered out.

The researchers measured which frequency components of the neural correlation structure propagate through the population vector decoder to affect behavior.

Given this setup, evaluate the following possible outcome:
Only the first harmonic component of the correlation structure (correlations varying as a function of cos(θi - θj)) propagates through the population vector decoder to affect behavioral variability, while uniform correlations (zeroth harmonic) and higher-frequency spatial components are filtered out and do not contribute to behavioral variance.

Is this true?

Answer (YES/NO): YES